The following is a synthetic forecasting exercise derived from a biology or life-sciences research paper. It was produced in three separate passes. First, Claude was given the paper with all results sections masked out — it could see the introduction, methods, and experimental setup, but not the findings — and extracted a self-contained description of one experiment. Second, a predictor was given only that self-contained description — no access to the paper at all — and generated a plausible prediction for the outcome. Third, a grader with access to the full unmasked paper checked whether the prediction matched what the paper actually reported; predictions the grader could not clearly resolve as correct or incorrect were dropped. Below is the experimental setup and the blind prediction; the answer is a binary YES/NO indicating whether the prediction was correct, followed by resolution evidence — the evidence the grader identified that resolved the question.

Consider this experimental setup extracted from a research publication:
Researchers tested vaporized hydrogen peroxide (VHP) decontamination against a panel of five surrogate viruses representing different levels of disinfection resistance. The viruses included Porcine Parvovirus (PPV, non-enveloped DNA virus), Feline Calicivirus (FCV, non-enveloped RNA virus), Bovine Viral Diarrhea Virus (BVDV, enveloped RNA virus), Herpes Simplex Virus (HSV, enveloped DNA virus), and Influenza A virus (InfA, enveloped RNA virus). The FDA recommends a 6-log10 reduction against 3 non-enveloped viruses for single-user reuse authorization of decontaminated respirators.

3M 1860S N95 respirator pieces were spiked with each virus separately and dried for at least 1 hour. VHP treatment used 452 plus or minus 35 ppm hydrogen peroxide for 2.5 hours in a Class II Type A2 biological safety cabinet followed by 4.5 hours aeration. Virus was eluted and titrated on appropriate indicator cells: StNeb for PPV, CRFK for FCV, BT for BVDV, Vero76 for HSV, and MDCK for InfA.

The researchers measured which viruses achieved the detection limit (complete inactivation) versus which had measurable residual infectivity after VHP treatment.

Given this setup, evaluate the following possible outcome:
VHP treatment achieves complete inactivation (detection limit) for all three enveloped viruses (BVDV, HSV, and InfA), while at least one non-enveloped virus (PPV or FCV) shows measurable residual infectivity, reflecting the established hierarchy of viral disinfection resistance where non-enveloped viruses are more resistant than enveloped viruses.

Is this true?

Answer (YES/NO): YES